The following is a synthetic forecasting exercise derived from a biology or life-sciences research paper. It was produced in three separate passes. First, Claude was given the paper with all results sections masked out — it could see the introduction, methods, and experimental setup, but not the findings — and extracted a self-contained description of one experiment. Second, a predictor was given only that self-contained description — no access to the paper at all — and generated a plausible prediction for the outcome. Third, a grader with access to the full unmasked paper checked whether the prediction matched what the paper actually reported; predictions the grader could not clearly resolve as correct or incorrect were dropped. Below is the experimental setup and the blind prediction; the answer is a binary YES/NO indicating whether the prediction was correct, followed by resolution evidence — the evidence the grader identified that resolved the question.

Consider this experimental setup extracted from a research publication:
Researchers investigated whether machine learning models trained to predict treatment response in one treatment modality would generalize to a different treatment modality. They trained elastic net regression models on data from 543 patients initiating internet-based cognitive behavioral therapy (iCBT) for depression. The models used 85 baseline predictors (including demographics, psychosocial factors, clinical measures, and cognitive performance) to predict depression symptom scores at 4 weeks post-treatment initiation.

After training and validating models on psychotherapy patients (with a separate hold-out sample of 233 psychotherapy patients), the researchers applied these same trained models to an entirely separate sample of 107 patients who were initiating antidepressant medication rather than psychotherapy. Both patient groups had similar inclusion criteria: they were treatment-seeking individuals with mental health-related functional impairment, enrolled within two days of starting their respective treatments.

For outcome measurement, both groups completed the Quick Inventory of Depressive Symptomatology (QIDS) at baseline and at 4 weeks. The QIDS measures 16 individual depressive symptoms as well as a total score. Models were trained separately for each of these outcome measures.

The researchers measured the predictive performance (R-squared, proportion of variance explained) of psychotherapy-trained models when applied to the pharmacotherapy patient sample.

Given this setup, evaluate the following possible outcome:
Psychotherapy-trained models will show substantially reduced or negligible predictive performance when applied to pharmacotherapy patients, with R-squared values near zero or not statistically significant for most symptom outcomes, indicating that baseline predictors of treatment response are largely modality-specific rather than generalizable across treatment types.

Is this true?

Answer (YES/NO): NO